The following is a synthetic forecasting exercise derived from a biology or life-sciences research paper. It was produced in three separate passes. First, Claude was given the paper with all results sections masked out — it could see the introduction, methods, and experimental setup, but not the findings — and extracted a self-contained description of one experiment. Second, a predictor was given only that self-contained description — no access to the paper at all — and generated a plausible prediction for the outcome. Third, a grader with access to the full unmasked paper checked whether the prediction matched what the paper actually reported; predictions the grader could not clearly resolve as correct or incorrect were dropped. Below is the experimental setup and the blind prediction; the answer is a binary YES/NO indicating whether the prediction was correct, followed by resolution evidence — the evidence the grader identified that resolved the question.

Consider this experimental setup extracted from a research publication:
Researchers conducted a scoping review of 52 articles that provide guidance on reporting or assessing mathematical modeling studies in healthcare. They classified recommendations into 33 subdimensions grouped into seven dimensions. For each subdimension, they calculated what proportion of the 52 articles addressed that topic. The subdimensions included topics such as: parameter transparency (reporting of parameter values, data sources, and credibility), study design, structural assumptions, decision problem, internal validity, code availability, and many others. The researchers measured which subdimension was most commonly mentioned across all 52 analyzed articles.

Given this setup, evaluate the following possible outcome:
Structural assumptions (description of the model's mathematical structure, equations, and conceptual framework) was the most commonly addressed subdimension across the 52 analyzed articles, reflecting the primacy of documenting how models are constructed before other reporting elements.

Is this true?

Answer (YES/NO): NO